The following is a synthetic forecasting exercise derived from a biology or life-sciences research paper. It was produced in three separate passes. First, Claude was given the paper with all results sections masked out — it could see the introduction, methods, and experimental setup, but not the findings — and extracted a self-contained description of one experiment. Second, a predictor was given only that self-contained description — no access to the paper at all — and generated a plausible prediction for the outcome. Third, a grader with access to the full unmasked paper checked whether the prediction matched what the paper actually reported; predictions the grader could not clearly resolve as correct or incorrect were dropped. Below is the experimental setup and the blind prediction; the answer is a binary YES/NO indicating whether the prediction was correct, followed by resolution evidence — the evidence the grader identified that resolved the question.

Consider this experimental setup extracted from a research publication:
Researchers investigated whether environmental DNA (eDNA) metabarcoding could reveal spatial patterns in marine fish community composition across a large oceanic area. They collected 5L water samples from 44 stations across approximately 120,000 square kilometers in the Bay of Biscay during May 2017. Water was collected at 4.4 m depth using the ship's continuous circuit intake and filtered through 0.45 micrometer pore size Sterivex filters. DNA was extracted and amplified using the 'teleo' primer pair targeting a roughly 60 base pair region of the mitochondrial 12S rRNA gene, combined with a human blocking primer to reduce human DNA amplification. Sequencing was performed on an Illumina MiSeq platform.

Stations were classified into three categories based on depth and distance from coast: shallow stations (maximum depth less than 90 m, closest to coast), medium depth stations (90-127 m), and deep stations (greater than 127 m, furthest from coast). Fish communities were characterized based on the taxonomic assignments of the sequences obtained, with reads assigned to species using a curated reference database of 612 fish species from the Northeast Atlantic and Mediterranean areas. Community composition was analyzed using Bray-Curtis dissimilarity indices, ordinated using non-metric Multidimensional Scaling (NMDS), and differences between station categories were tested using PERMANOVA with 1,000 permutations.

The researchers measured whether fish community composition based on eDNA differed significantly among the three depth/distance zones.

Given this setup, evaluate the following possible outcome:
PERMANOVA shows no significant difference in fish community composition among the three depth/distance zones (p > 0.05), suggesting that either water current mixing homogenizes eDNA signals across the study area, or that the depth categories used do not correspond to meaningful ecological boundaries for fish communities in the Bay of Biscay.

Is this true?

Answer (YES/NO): NO